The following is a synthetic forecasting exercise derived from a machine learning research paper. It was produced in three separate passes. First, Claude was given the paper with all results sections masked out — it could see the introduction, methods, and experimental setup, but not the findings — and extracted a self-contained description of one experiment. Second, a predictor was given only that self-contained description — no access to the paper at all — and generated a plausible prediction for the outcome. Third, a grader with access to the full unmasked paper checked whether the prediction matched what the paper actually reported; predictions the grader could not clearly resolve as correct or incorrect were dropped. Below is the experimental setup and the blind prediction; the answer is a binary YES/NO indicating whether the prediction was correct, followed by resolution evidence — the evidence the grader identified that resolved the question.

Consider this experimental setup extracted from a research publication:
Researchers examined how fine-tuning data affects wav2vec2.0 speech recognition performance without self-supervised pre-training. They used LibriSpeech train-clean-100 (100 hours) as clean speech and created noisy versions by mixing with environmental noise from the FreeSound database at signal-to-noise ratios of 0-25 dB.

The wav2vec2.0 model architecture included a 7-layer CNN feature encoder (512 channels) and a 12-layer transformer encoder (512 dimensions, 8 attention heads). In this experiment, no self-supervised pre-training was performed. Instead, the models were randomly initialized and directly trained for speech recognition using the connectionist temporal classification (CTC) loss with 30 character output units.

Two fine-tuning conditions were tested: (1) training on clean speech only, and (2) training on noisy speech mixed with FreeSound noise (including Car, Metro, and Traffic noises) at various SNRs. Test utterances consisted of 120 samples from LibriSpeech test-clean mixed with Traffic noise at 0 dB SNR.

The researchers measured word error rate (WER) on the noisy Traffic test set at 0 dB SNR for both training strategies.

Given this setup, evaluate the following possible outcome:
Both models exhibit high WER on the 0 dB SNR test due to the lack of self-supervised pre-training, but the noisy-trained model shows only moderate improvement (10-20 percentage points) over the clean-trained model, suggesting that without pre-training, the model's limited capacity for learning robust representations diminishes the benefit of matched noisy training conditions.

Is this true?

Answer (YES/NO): YES